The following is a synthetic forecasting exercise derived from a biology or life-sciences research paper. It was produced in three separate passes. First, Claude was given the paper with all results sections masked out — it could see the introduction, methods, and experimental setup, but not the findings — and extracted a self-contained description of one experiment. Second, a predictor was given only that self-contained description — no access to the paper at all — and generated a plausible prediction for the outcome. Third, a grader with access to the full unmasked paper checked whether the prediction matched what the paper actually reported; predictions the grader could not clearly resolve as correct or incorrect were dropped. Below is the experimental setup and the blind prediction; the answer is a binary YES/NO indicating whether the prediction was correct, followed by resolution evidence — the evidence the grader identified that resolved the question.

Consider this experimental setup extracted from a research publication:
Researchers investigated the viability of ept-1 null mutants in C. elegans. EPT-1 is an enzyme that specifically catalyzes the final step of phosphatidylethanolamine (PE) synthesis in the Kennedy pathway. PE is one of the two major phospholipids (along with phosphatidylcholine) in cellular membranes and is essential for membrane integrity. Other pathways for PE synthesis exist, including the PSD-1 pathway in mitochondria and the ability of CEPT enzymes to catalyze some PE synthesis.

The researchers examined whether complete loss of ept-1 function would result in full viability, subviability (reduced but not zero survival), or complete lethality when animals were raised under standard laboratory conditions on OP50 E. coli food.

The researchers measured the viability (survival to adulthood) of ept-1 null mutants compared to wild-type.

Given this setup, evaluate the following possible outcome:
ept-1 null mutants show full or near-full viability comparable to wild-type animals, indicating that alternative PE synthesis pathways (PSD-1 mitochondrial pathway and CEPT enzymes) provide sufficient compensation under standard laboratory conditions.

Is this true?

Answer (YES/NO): NO